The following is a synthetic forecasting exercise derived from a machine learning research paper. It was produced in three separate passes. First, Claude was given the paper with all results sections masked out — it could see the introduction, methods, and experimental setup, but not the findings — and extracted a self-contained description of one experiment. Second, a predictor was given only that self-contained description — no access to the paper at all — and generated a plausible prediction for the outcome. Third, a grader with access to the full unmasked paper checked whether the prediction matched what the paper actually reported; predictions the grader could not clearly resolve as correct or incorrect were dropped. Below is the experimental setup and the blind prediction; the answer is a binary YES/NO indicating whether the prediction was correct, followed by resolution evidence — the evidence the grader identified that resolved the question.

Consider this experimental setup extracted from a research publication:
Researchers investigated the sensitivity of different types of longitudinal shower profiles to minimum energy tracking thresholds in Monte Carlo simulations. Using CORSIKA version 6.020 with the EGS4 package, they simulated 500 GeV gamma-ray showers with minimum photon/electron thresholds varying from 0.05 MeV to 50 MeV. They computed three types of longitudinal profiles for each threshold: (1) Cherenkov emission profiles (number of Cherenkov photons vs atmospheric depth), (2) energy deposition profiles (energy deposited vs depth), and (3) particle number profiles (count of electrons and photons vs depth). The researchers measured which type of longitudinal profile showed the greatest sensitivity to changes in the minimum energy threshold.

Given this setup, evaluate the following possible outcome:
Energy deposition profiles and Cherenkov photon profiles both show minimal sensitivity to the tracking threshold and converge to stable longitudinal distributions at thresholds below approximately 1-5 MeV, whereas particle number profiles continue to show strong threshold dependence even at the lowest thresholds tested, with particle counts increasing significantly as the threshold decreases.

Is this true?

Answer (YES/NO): NO